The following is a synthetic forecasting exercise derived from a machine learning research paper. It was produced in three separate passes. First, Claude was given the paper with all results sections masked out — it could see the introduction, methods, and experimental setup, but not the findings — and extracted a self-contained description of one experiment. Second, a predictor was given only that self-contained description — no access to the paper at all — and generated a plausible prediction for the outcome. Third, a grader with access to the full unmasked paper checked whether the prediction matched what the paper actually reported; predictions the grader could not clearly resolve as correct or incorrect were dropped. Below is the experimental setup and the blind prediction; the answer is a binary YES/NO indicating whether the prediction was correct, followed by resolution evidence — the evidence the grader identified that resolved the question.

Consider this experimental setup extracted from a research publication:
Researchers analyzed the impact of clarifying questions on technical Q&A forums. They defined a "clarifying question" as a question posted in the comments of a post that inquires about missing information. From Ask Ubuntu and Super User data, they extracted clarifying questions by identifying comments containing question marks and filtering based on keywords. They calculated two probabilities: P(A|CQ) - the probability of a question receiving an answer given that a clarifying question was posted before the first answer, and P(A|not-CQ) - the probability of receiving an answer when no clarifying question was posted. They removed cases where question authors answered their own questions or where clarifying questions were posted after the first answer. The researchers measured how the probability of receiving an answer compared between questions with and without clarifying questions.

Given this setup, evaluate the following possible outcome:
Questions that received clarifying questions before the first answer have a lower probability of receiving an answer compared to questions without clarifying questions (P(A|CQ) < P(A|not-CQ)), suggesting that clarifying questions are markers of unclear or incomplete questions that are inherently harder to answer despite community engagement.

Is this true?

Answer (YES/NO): NO